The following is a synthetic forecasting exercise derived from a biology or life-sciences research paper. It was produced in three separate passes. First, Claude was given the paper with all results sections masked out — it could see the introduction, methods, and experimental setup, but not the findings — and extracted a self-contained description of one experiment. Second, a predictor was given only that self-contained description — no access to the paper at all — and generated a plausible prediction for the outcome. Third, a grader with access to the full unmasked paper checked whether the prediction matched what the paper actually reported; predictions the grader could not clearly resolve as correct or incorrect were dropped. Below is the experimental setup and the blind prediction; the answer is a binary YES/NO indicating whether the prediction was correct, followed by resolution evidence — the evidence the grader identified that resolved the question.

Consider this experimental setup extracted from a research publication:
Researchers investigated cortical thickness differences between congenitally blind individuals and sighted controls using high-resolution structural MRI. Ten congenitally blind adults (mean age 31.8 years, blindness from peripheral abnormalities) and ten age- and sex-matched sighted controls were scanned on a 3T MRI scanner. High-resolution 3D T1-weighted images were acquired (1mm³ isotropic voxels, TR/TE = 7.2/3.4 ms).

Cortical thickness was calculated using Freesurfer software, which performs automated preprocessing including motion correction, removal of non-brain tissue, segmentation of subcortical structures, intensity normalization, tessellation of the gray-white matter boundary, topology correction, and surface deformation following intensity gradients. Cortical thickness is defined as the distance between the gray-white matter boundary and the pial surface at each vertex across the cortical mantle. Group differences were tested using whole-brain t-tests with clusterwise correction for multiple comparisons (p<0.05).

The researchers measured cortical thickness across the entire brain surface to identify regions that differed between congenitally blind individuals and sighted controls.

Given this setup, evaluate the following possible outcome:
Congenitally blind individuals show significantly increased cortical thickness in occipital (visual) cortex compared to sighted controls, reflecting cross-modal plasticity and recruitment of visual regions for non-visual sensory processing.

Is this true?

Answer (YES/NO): YES